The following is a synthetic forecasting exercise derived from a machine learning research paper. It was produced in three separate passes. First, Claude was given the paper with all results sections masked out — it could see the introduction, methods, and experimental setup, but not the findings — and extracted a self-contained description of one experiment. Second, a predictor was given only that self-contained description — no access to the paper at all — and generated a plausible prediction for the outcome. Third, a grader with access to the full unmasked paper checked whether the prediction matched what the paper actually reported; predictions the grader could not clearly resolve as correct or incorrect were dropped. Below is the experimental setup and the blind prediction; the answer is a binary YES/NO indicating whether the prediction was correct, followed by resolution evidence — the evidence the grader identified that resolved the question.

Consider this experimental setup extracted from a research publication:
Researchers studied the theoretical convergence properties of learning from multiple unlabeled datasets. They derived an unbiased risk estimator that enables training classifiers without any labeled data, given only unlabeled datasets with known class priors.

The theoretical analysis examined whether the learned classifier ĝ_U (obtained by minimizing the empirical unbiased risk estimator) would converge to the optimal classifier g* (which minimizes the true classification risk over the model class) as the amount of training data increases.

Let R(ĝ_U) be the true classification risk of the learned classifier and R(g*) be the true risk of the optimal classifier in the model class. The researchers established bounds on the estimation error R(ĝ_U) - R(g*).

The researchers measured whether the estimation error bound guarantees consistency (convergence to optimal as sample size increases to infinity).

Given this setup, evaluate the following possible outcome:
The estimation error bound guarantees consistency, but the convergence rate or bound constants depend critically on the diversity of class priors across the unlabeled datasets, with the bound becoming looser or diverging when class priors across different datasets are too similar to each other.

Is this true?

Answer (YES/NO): NO